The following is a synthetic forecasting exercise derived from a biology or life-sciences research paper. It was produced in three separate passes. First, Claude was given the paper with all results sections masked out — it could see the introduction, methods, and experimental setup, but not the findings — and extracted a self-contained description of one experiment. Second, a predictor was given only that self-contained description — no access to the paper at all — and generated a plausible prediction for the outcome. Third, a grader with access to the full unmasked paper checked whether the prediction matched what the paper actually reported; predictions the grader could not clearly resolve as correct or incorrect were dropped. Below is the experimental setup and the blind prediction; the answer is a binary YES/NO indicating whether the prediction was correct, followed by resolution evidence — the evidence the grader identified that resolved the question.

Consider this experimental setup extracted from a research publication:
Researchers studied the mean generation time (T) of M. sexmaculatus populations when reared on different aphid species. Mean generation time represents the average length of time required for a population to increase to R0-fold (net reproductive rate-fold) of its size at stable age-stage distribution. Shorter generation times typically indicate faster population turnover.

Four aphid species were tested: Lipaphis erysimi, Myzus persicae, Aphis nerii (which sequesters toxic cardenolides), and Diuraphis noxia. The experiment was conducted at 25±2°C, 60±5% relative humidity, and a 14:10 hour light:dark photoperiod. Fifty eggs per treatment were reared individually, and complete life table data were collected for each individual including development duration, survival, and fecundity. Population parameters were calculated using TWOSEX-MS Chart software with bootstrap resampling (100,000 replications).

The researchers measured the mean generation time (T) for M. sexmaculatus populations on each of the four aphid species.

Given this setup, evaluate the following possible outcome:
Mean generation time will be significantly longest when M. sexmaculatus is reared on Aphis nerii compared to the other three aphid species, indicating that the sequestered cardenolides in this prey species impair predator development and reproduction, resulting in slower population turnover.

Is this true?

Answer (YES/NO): NO